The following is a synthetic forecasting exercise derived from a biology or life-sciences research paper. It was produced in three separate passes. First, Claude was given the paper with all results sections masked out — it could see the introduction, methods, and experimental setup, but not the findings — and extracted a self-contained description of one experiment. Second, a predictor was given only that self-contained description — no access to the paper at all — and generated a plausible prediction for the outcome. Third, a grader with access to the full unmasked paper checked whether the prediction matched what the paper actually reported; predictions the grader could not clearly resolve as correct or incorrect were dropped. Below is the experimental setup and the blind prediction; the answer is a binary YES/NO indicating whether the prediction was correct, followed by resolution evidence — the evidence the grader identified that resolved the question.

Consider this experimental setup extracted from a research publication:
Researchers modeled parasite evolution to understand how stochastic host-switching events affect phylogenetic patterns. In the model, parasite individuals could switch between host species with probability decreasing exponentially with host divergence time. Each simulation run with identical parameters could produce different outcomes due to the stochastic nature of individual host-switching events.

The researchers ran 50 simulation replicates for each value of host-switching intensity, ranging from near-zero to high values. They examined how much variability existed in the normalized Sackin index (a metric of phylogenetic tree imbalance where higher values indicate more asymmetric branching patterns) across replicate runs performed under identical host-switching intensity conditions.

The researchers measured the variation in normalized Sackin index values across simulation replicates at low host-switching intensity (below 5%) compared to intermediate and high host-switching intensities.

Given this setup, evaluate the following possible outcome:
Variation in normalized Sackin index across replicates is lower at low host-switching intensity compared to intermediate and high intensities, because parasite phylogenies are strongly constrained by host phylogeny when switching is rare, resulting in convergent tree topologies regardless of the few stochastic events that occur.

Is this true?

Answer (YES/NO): YES